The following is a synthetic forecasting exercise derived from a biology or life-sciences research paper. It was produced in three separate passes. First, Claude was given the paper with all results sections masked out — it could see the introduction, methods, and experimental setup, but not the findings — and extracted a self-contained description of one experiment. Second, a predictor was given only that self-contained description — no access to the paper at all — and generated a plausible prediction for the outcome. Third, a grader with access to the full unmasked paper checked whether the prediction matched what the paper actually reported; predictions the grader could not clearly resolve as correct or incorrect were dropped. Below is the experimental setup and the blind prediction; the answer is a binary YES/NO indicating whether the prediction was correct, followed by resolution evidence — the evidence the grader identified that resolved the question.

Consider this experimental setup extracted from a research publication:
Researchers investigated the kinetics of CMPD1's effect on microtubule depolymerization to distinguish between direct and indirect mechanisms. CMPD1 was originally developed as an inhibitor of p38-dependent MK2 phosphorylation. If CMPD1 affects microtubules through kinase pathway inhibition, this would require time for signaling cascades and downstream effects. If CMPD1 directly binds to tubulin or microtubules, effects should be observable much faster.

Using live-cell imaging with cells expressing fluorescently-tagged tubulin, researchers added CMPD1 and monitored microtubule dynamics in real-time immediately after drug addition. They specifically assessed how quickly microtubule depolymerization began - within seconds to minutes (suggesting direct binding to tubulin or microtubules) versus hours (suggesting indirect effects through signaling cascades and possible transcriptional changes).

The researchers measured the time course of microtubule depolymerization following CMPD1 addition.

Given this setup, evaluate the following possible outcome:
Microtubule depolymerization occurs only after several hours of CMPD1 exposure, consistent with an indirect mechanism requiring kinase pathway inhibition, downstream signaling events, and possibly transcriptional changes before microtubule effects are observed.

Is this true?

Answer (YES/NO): NO